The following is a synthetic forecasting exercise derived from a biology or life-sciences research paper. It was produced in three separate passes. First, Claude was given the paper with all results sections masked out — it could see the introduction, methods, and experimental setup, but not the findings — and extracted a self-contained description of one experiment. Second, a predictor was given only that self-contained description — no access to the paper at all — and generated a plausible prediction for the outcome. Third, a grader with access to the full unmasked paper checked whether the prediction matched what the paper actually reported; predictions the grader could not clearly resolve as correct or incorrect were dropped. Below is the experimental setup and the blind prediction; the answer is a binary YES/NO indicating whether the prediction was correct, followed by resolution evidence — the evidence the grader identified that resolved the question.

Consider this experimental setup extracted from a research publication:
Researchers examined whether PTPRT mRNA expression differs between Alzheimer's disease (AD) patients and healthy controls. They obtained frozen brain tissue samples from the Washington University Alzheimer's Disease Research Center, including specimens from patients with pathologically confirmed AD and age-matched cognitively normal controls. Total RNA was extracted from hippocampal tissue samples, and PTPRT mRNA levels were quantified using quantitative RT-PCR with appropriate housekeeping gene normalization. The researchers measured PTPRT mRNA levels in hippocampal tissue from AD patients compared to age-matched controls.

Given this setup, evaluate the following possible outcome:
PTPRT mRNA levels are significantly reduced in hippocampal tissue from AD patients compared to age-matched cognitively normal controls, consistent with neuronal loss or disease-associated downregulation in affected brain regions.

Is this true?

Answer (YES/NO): YES